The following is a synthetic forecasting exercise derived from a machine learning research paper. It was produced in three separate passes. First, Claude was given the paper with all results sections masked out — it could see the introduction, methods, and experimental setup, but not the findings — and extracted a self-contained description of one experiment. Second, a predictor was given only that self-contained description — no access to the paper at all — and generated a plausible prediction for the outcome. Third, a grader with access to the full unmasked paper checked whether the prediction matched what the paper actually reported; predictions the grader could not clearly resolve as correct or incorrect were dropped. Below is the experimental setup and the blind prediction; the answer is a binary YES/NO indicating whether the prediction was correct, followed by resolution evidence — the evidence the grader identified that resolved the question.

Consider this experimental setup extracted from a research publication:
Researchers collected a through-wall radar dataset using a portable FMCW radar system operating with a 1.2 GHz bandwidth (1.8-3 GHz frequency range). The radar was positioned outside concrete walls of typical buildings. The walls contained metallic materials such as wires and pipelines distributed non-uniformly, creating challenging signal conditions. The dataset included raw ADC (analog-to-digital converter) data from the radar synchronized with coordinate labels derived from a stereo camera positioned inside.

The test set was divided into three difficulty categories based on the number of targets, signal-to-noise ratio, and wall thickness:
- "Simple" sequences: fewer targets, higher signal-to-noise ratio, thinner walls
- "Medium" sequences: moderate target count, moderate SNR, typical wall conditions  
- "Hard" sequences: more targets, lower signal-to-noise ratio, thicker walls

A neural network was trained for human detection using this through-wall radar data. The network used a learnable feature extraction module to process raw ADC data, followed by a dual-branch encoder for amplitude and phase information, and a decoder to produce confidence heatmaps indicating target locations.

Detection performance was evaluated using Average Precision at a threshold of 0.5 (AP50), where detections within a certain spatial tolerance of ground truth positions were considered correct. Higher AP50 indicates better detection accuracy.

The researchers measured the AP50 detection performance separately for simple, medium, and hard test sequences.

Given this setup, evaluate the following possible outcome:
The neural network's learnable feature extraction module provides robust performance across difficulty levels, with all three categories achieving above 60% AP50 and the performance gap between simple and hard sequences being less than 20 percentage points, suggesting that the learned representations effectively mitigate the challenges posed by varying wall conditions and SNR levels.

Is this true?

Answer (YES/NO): NO